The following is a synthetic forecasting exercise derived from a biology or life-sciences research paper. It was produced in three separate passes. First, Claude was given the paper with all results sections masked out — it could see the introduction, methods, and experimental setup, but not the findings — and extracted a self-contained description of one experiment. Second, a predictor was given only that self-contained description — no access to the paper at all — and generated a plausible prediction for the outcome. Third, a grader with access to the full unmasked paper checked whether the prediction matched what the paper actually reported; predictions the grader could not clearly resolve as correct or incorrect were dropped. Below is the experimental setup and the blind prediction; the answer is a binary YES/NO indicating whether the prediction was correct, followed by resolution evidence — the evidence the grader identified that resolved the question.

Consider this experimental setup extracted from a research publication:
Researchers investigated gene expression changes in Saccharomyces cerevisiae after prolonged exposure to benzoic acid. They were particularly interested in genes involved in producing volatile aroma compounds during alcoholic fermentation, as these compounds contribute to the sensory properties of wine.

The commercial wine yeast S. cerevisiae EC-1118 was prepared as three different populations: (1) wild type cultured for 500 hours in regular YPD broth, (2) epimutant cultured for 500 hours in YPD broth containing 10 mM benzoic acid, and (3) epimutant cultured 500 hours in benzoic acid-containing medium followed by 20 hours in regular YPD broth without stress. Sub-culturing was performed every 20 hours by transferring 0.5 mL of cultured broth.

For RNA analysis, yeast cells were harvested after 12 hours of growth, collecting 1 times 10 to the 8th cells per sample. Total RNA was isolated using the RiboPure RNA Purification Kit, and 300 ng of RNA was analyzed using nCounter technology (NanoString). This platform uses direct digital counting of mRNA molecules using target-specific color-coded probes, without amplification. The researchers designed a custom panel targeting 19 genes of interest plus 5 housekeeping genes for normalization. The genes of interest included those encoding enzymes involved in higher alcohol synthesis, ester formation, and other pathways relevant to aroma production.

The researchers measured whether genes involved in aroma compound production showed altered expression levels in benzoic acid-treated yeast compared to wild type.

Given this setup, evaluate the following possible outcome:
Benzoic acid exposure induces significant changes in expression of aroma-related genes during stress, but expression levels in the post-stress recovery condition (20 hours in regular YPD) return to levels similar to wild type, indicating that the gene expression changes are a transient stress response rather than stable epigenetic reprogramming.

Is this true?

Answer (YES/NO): YES